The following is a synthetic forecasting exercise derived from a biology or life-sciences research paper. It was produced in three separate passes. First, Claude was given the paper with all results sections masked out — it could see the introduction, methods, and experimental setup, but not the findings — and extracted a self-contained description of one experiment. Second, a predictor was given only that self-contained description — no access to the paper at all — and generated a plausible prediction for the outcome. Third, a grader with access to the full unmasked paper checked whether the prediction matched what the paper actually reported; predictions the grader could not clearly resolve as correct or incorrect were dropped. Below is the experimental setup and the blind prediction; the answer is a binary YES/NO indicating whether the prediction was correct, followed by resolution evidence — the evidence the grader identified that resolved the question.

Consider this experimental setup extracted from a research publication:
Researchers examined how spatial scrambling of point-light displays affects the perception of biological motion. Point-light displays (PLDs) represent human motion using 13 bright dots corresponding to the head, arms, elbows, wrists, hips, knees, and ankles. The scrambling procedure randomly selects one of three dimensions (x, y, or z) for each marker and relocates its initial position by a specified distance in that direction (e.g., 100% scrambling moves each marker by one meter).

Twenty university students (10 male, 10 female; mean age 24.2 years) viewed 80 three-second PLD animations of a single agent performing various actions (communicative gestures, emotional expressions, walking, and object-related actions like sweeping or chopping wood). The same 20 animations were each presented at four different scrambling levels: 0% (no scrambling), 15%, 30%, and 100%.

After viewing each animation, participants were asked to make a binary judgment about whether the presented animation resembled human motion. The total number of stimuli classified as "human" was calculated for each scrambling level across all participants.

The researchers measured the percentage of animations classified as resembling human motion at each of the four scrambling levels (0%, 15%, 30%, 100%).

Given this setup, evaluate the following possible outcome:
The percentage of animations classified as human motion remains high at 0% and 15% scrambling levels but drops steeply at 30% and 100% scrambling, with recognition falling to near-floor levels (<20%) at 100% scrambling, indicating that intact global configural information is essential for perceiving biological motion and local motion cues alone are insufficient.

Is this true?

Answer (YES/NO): YES